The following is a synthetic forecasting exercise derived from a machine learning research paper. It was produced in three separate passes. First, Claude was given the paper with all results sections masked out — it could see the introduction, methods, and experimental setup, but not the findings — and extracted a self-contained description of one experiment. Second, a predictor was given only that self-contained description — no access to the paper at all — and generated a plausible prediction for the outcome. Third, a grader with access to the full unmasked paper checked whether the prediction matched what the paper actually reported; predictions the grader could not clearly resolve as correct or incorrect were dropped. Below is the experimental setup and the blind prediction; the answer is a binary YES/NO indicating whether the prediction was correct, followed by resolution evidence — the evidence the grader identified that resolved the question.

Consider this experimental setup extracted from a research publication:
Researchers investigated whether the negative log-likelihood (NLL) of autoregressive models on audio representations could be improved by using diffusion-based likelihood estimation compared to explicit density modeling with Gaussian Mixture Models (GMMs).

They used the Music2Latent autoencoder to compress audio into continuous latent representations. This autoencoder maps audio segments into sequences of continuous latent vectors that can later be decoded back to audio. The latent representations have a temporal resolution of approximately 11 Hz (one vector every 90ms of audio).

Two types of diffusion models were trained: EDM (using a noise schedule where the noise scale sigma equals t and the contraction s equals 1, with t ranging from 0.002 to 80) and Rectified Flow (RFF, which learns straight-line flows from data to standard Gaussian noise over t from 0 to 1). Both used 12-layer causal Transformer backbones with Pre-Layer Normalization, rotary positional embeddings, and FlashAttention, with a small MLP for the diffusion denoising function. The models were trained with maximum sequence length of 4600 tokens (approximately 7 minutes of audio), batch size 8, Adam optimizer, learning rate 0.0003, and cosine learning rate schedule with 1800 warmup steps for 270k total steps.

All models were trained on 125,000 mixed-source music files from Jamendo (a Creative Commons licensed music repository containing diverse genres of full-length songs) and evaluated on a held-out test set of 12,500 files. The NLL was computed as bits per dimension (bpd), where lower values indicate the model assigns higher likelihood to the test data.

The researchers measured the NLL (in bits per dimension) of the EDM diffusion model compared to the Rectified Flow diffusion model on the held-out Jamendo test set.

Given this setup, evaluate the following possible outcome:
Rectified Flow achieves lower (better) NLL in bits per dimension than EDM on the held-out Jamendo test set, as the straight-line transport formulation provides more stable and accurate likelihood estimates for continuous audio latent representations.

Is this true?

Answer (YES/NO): YES